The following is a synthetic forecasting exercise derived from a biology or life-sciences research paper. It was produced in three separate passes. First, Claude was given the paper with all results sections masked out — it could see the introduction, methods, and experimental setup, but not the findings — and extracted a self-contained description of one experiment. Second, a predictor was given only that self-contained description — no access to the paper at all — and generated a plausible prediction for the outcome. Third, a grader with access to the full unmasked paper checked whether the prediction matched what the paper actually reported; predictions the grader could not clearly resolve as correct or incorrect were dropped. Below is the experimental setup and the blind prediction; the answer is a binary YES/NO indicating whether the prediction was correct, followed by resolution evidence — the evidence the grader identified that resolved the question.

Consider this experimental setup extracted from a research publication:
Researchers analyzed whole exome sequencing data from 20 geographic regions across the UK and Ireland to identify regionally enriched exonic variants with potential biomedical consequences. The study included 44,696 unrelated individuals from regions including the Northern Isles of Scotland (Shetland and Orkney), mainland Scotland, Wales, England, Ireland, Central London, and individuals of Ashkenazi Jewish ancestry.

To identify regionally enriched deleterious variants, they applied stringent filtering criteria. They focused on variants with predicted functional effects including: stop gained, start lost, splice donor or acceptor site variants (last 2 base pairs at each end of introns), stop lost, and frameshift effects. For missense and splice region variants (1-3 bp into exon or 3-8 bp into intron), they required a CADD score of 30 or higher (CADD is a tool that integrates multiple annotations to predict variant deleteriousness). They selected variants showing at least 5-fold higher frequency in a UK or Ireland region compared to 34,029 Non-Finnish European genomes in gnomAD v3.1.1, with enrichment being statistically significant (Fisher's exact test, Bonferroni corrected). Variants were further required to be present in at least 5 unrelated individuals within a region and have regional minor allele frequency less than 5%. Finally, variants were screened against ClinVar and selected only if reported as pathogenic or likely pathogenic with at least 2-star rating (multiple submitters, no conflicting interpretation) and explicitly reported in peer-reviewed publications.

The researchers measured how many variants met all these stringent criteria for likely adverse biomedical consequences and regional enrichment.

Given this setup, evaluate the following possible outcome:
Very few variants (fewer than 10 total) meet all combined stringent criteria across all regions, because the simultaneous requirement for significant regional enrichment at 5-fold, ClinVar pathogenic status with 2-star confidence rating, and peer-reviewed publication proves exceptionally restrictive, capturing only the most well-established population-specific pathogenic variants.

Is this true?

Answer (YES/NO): NO